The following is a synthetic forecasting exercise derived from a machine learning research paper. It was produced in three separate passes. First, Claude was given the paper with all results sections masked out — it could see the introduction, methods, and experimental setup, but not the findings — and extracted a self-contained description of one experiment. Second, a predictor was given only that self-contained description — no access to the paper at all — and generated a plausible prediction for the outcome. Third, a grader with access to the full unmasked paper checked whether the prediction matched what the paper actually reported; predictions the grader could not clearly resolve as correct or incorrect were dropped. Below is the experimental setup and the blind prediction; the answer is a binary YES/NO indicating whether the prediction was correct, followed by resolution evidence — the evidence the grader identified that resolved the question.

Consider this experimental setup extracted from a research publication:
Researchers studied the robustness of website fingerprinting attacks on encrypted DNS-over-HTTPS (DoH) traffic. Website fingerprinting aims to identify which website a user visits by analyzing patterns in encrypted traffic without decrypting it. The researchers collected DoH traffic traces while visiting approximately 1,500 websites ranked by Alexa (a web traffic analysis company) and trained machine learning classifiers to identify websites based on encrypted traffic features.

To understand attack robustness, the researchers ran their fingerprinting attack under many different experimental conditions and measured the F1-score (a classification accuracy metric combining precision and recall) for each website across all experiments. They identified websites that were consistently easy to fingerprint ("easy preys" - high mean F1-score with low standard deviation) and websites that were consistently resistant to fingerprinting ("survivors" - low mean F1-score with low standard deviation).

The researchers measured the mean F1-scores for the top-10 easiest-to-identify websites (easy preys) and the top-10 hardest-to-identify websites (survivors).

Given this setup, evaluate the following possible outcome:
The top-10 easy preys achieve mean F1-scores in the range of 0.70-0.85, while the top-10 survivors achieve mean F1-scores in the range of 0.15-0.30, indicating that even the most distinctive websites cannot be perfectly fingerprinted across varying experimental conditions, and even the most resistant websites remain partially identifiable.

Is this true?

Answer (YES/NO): NO